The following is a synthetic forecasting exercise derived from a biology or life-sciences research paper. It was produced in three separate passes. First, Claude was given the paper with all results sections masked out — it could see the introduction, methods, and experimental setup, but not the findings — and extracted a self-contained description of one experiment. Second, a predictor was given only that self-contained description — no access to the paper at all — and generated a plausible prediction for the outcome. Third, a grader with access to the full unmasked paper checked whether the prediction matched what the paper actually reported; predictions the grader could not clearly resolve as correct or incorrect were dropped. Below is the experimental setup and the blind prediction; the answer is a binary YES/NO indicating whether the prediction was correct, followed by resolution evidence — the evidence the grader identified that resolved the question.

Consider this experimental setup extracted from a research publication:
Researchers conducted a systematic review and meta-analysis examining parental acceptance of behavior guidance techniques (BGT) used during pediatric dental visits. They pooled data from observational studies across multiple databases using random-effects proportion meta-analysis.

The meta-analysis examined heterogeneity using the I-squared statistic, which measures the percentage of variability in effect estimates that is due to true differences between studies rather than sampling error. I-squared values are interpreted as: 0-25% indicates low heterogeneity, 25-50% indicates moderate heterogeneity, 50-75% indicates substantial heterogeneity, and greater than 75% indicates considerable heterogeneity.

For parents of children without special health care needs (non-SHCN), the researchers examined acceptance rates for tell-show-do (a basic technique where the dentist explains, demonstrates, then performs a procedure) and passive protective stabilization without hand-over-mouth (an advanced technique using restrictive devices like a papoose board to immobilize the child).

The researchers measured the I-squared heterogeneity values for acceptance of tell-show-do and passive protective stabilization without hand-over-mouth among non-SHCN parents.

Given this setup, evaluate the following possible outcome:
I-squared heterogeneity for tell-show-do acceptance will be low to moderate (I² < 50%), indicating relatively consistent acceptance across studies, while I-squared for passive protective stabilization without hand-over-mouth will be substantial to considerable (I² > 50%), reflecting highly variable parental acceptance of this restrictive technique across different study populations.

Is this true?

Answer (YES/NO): NO